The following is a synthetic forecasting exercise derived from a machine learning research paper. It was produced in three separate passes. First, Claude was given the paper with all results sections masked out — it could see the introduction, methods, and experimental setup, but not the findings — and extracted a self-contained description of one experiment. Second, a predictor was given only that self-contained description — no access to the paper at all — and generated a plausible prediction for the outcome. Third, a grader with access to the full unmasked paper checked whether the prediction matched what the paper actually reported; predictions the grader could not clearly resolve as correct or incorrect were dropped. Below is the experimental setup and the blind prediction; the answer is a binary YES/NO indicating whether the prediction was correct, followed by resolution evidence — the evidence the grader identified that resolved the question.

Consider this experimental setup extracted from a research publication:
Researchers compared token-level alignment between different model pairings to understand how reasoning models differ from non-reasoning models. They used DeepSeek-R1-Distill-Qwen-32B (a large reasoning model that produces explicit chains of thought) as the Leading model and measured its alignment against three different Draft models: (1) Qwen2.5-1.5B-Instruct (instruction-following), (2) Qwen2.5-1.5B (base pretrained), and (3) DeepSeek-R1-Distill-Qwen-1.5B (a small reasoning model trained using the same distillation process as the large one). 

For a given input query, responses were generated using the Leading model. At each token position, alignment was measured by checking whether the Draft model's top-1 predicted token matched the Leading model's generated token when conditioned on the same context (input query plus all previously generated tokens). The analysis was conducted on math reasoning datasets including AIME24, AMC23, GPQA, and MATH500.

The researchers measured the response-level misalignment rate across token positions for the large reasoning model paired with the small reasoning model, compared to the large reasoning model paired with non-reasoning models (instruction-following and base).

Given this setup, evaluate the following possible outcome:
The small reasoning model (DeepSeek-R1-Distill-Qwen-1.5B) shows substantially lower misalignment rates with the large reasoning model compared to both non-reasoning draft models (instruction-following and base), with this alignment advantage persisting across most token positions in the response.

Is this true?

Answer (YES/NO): YES